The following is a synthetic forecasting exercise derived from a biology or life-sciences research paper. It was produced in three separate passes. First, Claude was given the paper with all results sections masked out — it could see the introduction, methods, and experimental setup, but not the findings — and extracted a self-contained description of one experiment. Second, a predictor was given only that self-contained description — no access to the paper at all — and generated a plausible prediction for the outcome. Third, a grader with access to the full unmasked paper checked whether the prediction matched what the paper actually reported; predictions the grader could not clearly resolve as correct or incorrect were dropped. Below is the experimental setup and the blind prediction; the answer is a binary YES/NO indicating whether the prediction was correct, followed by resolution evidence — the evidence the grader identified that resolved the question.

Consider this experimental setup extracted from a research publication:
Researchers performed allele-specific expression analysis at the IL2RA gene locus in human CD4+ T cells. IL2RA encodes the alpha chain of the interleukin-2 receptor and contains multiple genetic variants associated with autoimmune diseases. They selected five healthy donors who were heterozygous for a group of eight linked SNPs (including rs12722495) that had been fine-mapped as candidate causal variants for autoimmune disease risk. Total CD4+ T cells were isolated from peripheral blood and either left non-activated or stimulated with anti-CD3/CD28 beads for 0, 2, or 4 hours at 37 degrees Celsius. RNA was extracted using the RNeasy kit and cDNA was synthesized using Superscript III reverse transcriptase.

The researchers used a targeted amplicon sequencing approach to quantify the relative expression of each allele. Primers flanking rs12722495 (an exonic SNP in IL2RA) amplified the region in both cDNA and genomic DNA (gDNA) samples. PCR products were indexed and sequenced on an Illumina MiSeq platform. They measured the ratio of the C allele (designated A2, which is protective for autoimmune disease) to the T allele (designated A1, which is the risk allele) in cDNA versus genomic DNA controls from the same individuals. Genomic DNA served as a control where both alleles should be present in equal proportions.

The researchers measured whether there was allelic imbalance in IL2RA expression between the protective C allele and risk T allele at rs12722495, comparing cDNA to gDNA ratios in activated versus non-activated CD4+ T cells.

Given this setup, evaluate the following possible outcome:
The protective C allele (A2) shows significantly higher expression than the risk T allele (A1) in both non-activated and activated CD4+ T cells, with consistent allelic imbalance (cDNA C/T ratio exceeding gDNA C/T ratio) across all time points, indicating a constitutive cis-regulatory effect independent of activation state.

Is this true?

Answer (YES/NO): NO